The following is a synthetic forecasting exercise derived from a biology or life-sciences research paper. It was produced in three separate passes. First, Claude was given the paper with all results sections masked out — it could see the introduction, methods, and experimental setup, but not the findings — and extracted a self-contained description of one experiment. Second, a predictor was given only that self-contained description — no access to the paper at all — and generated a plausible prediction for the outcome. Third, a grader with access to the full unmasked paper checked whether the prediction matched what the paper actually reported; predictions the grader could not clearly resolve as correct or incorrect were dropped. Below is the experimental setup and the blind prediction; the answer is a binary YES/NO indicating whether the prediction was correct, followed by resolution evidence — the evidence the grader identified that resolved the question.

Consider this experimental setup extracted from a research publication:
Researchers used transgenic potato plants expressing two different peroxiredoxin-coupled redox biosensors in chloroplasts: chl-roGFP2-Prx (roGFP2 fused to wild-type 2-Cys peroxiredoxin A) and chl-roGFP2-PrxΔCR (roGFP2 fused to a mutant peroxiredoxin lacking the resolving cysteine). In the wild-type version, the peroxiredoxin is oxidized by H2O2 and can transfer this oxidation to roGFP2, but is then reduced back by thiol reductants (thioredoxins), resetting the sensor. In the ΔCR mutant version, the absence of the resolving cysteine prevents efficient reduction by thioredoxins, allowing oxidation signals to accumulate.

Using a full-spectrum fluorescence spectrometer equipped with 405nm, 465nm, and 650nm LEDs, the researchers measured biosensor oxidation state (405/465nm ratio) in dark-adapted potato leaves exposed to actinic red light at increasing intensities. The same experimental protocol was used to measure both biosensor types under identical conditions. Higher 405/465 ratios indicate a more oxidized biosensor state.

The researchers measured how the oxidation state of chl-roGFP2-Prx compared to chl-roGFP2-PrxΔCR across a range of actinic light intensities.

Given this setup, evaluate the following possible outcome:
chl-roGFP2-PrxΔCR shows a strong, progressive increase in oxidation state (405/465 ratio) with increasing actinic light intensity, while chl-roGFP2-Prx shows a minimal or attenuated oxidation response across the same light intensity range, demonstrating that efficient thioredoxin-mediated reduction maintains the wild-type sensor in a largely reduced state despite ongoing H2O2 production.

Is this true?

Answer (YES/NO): NO